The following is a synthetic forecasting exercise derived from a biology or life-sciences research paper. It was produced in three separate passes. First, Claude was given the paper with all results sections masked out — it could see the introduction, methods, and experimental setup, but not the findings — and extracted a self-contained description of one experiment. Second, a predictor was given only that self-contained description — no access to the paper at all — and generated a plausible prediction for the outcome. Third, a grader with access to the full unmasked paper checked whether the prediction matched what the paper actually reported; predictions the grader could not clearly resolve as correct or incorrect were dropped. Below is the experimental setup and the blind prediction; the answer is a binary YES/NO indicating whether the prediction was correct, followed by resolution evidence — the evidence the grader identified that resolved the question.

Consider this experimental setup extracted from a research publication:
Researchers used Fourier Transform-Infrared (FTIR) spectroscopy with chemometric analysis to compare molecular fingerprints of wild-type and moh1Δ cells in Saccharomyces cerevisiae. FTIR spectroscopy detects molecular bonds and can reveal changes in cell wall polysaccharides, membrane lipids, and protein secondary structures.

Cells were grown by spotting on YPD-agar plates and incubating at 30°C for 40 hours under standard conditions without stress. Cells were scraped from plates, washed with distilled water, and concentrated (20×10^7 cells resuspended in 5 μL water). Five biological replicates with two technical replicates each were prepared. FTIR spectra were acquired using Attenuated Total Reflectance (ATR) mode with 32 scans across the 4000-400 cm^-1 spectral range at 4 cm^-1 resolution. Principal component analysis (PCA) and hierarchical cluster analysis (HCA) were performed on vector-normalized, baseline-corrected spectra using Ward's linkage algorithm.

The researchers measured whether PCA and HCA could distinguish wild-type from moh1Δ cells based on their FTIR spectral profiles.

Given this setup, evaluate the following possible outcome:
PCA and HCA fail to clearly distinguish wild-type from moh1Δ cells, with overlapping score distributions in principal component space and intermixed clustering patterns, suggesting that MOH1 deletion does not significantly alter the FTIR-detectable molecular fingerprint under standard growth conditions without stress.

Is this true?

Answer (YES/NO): NO